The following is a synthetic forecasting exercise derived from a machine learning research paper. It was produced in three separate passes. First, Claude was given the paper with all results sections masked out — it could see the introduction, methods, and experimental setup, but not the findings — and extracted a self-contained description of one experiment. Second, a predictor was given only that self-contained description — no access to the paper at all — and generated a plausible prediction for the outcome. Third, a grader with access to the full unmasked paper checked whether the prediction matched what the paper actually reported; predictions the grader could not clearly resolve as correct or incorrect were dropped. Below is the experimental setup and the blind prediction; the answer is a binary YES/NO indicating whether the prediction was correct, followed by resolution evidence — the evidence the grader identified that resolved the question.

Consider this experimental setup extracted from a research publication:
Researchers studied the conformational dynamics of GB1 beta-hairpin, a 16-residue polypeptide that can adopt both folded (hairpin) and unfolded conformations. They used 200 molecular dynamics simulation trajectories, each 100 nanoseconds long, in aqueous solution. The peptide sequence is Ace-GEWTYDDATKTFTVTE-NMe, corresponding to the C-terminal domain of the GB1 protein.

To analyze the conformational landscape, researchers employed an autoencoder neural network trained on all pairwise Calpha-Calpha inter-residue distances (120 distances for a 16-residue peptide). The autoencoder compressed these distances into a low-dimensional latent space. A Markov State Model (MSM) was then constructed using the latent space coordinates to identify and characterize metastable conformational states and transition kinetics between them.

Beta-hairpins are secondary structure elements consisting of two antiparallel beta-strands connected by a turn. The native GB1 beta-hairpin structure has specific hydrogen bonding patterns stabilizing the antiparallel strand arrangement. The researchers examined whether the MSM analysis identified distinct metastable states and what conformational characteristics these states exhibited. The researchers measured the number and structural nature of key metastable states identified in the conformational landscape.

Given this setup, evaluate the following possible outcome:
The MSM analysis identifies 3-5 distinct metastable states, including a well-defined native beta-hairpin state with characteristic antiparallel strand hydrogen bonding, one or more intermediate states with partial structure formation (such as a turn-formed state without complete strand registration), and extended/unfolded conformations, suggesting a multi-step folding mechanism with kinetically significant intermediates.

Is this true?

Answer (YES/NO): NO